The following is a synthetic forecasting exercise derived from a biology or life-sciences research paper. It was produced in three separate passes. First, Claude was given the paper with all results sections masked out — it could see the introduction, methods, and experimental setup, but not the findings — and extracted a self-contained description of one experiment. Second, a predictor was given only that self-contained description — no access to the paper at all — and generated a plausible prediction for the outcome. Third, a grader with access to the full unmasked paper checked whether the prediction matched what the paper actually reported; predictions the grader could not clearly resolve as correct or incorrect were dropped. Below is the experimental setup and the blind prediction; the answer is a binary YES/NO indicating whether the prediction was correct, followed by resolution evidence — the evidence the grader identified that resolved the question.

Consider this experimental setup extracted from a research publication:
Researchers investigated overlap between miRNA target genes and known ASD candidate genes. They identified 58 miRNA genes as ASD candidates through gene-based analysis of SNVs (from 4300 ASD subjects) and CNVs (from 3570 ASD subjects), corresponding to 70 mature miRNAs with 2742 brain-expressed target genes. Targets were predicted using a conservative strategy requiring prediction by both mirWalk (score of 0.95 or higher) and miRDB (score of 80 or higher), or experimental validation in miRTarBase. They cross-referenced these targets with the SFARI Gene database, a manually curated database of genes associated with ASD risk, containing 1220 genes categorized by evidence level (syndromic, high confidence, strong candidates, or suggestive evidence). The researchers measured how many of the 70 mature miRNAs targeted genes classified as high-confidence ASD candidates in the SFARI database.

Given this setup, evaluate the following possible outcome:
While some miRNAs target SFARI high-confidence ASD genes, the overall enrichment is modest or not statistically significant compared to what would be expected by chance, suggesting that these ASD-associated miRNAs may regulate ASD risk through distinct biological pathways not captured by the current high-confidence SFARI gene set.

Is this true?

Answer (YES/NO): NO